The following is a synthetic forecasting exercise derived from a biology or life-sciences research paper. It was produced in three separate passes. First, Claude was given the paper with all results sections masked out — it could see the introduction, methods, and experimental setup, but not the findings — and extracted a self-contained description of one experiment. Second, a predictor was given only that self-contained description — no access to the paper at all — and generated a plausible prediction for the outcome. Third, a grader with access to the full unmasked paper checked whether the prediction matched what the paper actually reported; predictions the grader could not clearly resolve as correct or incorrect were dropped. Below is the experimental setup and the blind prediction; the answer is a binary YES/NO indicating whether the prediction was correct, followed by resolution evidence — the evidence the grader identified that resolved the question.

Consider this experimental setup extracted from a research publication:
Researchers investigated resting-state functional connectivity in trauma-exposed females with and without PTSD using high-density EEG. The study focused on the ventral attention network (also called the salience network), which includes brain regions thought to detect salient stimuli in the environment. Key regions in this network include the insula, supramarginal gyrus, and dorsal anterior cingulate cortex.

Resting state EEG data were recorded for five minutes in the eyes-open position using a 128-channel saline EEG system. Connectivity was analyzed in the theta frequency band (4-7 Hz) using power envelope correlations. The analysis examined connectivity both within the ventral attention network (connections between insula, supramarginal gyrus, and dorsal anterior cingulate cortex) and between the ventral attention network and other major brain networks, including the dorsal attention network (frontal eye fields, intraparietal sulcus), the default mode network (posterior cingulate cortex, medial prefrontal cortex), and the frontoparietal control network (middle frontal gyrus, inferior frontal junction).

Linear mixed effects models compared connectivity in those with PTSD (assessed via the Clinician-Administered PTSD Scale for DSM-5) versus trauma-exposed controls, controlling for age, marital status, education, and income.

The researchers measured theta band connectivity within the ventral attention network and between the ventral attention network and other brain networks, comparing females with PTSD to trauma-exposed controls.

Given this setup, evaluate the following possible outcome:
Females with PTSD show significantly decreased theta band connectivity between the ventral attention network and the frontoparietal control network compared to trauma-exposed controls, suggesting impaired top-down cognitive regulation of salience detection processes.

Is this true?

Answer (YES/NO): NO